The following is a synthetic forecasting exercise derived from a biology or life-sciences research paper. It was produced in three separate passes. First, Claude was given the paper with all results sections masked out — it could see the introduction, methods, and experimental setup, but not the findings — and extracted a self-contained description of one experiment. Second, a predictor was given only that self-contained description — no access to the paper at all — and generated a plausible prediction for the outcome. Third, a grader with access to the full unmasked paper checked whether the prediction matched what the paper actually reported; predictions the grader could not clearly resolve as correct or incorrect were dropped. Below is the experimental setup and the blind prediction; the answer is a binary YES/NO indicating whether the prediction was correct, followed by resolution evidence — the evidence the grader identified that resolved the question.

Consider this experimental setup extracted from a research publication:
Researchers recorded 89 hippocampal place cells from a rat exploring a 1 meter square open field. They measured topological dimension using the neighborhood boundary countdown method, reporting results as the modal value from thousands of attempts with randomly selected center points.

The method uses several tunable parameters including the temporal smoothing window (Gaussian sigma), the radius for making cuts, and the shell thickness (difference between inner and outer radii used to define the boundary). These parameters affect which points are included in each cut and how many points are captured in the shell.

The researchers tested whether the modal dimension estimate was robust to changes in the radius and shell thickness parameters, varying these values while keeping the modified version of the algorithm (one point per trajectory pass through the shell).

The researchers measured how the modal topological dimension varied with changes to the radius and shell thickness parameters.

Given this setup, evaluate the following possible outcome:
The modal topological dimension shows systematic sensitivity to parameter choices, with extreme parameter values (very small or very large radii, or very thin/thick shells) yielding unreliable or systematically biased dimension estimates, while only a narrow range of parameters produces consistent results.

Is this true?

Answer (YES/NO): NO